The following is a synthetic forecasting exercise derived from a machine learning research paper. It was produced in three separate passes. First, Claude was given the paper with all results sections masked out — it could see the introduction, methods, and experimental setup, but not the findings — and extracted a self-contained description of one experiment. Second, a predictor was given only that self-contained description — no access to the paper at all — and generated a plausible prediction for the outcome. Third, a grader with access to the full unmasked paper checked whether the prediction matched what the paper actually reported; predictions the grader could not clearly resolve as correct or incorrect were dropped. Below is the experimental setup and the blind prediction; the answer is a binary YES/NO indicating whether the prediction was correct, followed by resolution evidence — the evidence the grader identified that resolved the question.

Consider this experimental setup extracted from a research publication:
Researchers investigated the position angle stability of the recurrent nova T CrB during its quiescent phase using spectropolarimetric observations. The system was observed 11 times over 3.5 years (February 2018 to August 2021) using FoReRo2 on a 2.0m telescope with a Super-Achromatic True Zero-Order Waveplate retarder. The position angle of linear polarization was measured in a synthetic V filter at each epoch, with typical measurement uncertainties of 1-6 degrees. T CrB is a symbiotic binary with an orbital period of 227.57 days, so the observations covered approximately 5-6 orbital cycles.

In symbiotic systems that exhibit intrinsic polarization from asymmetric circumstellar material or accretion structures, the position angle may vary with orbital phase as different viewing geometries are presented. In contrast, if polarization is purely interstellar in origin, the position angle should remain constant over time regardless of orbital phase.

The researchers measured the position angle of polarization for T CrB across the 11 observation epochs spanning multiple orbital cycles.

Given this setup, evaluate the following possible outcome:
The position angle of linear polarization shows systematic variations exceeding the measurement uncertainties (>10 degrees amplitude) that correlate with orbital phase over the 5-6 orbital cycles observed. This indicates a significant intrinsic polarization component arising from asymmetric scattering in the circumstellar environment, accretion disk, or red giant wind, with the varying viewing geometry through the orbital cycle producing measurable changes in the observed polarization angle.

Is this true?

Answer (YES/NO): NO